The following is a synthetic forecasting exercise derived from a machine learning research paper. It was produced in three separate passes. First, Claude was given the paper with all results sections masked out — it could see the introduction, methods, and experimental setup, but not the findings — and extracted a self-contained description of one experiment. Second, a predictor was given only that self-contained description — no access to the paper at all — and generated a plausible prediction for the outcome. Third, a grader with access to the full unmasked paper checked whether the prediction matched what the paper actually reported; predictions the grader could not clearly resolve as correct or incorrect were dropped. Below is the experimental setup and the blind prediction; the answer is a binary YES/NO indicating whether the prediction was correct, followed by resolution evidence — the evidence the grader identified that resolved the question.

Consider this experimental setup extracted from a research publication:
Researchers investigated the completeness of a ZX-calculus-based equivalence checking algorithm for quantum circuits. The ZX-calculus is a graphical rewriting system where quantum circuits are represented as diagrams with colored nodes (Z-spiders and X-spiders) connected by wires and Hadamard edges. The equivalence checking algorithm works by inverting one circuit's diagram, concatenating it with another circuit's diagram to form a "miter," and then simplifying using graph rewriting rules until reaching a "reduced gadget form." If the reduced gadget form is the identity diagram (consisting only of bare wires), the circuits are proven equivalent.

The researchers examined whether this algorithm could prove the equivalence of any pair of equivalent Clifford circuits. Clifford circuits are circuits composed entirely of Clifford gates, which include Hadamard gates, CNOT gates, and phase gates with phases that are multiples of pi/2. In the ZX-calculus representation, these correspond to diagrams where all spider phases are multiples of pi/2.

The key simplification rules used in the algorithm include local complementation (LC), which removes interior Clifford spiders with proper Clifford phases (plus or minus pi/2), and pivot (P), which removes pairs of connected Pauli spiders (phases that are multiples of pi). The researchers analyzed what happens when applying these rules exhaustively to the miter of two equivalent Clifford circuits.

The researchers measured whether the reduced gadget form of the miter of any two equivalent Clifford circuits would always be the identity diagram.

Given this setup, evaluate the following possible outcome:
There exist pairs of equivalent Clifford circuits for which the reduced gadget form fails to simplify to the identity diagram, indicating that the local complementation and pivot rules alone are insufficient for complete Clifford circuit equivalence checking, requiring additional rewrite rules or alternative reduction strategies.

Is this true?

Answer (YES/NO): NO